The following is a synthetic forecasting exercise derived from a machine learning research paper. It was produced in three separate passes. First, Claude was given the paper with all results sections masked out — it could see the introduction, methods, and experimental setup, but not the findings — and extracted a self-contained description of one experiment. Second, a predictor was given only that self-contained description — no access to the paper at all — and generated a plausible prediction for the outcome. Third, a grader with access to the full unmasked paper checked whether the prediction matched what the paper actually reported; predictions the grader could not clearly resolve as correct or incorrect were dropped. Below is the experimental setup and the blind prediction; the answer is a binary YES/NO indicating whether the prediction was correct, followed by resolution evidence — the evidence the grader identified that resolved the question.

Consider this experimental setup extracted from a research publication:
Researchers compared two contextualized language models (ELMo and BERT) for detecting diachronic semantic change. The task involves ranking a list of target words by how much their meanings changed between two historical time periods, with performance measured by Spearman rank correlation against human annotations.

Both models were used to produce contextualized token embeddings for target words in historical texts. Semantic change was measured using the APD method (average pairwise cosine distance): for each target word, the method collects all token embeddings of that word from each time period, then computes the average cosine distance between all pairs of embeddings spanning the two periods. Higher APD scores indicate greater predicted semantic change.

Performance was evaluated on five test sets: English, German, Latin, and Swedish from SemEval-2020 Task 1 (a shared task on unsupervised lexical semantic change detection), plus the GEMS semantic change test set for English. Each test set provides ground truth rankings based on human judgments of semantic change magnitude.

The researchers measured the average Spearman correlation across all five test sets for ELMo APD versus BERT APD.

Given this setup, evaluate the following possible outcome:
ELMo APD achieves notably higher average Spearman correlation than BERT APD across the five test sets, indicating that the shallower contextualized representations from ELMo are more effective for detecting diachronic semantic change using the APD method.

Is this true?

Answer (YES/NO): NO